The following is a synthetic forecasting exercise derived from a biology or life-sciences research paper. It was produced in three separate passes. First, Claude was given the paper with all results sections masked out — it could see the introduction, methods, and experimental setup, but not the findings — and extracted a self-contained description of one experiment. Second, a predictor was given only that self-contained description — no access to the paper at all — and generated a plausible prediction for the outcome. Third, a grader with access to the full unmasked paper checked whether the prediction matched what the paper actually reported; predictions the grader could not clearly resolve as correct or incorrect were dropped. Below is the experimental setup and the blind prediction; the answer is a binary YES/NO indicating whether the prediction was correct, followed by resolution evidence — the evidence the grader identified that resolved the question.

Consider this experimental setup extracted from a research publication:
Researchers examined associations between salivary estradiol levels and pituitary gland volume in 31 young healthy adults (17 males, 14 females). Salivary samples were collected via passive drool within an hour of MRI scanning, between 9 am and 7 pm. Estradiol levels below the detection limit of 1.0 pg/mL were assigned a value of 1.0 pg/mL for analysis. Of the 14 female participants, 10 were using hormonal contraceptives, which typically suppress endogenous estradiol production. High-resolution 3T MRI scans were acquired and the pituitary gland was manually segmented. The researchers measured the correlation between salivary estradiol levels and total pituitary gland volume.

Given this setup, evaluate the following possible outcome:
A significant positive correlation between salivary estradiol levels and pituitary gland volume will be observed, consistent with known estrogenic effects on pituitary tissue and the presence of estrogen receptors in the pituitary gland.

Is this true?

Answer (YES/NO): NO